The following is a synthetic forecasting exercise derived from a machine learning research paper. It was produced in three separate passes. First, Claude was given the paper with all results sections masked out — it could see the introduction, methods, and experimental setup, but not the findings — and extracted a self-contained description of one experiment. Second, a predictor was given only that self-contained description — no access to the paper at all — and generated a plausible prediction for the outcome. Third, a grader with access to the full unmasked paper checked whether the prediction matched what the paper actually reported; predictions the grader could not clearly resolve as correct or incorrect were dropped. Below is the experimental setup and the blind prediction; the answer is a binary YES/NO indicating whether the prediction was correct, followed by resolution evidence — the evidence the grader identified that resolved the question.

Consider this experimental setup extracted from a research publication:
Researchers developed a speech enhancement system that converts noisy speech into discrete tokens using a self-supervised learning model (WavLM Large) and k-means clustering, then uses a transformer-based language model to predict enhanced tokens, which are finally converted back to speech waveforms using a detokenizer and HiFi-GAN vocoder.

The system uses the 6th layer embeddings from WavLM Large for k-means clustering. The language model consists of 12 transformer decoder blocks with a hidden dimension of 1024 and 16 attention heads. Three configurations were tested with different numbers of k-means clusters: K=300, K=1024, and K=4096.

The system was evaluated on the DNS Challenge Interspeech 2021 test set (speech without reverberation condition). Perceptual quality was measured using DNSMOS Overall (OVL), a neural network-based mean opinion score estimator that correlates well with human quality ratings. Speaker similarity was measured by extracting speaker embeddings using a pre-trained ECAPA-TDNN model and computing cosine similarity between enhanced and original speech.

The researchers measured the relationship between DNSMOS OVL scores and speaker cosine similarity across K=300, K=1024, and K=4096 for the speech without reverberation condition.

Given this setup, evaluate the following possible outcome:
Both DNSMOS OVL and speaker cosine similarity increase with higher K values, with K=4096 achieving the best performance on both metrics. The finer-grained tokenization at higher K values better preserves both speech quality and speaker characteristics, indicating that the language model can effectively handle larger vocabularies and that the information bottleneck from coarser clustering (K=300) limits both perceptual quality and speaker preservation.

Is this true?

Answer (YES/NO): NO